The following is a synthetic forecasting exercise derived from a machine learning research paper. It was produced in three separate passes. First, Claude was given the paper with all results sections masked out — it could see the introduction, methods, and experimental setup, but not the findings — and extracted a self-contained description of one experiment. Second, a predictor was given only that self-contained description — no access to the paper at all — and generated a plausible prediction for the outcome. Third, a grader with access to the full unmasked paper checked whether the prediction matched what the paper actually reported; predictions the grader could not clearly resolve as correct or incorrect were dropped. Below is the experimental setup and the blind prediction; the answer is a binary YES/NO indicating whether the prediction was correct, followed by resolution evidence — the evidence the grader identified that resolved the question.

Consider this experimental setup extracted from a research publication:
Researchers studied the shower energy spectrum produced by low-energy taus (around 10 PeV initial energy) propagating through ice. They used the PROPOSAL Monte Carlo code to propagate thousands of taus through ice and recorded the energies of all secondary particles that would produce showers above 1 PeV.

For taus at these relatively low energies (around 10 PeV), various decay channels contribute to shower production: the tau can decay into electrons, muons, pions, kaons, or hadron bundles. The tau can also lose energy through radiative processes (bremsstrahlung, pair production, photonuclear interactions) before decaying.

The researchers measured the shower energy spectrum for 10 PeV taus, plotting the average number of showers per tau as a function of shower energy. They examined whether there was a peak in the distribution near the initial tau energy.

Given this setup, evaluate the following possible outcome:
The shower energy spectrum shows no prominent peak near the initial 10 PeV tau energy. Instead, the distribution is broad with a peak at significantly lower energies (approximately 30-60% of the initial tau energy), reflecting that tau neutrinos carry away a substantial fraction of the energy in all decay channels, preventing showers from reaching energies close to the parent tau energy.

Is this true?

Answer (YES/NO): NO